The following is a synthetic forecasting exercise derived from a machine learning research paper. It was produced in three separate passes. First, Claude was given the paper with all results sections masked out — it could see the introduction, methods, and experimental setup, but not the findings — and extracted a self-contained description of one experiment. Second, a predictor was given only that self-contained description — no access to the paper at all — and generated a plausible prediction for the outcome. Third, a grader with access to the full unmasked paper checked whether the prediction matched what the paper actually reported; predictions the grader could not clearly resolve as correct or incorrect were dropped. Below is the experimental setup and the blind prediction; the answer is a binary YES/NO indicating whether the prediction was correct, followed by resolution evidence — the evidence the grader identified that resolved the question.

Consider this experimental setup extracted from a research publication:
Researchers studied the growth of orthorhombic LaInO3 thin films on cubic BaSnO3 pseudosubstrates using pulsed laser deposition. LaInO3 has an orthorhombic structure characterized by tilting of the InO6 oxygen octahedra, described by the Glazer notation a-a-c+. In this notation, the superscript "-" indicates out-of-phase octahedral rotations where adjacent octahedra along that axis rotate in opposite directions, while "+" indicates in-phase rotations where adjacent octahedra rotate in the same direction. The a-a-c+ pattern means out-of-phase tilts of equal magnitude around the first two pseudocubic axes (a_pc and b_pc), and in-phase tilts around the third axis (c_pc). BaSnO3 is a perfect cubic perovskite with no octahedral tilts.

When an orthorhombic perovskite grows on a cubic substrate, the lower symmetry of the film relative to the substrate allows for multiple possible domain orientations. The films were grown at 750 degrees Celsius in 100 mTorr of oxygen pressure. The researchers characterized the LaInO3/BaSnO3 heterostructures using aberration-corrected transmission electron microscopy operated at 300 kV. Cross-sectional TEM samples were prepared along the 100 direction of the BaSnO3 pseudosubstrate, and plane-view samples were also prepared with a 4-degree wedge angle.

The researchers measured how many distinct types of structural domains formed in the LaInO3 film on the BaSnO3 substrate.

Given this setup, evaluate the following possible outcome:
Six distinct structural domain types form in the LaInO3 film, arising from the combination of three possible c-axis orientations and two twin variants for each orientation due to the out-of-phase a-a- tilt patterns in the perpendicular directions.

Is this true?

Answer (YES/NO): NO